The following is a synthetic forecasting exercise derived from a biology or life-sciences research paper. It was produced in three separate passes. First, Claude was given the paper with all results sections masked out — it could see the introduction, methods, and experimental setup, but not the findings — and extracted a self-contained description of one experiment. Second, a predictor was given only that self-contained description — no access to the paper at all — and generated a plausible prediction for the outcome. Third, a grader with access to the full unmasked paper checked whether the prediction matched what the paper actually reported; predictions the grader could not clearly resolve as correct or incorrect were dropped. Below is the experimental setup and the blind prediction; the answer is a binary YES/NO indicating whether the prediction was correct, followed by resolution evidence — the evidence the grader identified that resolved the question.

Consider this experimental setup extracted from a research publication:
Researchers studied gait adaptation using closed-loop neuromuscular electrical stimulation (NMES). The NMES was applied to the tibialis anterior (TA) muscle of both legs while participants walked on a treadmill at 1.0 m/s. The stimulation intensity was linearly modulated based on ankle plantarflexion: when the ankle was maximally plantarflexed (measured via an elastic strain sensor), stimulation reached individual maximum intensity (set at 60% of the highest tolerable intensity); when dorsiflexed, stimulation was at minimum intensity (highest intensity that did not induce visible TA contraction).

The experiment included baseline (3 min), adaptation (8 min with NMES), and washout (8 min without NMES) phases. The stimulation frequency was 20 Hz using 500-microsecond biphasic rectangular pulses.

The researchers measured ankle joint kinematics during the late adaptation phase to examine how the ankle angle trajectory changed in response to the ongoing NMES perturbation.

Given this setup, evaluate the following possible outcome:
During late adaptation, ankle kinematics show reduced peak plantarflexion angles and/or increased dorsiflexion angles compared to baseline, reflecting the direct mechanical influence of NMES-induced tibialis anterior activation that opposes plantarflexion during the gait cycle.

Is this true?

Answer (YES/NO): NO